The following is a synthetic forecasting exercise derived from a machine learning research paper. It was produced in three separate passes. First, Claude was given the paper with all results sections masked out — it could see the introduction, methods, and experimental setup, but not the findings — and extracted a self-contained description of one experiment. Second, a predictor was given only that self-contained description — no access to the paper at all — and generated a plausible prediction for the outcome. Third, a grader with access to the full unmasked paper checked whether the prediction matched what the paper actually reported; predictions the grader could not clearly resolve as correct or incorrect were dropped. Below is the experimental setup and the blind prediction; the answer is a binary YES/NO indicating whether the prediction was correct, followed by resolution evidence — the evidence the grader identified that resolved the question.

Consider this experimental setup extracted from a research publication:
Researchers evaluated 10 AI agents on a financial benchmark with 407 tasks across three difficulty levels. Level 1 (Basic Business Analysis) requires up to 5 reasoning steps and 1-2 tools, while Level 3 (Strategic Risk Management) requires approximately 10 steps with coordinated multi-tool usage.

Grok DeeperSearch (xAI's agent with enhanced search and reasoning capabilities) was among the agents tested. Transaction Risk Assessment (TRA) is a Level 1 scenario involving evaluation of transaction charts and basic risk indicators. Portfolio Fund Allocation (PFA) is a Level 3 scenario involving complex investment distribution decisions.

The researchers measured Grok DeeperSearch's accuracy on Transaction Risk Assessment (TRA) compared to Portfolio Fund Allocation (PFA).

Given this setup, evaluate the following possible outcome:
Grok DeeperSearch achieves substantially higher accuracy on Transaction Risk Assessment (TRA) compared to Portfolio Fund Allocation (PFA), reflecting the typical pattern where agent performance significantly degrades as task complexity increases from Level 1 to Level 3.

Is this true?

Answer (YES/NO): NO